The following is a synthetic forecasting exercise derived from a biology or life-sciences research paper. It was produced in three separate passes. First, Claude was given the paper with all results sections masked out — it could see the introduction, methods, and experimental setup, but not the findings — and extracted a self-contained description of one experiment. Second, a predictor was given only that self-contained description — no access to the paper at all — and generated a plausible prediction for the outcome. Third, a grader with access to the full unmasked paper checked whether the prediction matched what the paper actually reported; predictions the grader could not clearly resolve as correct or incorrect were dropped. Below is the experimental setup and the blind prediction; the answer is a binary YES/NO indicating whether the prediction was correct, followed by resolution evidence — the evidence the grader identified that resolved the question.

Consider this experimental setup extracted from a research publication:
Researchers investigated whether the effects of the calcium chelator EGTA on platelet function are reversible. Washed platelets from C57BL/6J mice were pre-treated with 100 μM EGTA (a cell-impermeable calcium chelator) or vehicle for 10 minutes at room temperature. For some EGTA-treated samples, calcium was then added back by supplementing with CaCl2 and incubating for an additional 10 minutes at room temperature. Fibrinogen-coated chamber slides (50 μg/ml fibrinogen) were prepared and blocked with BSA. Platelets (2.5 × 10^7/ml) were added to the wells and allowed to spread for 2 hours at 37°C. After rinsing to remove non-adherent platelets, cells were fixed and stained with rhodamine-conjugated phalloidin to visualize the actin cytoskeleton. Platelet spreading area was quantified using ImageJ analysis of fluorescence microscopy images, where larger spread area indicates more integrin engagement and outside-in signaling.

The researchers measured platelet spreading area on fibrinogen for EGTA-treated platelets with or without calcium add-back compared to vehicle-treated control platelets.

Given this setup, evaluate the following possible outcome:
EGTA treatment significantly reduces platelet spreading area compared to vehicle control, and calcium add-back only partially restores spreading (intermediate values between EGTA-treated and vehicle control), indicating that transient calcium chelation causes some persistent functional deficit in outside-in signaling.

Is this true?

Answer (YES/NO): NO